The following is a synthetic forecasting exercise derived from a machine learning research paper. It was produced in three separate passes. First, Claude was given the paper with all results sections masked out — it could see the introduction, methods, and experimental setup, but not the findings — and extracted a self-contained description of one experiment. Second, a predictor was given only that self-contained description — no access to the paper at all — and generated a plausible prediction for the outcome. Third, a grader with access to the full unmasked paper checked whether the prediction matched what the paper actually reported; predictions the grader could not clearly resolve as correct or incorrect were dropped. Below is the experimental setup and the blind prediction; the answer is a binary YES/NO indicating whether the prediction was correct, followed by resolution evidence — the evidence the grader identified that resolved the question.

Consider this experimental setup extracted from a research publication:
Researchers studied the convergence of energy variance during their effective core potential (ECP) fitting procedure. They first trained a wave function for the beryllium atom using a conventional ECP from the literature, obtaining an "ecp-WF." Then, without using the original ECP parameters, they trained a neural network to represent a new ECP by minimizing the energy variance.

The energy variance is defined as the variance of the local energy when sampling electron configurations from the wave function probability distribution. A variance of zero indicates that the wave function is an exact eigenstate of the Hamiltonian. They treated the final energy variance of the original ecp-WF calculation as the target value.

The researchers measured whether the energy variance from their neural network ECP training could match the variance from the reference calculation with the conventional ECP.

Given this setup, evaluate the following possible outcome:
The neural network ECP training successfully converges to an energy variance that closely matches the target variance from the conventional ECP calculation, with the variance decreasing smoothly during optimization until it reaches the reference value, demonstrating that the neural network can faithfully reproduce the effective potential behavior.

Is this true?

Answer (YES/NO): YES